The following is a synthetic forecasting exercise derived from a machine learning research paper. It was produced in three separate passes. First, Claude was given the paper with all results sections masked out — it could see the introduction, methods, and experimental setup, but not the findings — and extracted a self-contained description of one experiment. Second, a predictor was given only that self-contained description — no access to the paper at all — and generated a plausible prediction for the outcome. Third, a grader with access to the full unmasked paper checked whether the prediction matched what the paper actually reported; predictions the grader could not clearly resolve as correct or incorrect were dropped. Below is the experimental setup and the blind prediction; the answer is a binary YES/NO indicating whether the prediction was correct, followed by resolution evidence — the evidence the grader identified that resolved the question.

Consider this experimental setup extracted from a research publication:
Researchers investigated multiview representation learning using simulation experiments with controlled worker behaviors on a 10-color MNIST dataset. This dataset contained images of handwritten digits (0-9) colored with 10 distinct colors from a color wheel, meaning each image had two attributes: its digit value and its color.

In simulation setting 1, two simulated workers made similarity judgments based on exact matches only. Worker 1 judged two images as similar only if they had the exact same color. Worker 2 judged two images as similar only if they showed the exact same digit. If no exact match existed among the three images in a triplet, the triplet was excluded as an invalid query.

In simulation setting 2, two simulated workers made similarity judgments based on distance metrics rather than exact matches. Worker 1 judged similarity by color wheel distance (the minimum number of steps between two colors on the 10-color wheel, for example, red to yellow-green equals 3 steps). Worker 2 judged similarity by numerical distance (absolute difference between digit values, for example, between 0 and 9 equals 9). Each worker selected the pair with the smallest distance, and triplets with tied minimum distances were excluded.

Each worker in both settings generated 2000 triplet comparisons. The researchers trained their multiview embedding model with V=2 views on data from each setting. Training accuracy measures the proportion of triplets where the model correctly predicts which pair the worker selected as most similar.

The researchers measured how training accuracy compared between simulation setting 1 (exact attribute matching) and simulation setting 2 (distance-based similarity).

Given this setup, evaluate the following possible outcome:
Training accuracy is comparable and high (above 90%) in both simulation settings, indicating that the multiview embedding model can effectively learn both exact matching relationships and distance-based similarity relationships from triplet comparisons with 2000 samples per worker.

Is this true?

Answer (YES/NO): NO